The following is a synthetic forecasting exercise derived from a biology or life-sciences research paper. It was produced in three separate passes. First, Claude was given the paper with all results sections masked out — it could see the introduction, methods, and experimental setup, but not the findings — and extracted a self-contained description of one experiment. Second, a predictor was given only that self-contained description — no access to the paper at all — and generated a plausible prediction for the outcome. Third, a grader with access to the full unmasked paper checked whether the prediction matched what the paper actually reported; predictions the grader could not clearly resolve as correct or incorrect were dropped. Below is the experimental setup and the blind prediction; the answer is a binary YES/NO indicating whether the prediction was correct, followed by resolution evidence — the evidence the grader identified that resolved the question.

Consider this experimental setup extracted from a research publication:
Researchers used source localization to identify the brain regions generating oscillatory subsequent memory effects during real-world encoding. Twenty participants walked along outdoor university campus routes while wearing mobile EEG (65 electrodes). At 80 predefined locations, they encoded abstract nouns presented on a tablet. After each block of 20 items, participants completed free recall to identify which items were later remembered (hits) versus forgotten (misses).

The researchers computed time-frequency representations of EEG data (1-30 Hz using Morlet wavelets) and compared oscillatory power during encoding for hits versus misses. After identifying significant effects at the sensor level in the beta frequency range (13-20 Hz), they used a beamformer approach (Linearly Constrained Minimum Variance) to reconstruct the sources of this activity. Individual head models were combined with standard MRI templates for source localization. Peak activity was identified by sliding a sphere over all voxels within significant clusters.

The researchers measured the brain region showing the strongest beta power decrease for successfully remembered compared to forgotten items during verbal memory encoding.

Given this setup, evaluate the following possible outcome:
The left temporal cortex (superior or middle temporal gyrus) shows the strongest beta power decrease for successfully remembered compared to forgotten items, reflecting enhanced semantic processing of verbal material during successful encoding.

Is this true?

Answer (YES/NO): NO